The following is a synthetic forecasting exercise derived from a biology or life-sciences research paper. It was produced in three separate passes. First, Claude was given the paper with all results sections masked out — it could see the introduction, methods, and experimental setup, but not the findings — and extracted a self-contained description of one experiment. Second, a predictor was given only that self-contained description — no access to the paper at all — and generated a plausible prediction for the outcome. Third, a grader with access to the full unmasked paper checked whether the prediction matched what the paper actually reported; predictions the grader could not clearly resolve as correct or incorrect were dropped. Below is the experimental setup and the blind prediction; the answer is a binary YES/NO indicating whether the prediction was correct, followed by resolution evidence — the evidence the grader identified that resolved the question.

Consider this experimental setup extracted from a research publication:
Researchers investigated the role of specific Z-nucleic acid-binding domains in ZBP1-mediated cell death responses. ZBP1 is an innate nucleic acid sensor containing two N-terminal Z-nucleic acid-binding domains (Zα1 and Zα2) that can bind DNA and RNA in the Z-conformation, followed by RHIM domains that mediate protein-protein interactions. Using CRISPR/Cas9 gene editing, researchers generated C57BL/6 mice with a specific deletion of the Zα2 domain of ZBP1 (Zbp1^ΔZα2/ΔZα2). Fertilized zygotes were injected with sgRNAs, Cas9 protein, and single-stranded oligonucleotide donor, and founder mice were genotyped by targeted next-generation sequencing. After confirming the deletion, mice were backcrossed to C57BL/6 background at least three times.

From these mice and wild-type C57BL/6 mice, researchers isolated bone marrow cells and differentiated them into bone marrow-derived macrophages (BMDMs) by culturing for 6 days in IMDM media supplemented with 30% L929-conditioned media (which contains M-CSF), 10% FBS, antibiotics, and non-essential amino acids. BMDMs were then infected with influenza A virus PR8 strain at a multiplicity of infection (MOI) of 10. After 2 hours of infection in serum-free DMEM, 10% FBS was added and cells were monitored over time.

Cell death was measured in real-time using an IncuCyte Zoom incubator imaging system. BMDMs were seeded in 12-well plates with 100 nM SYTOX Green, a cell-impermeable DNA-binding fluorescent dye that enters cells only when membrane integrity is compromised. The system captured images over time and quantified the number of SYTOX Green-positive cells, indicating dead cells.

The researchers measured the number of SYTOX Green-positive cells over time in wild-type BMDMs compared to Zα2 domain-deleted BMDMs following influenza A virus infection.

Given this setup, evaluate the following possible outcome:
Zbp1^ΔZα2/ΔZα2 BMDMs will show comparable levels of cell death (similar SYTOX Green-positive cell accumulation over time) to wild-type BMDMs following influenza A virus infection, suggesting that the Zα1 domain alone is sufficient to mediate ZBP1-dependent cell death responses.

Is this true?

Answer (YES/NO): NO